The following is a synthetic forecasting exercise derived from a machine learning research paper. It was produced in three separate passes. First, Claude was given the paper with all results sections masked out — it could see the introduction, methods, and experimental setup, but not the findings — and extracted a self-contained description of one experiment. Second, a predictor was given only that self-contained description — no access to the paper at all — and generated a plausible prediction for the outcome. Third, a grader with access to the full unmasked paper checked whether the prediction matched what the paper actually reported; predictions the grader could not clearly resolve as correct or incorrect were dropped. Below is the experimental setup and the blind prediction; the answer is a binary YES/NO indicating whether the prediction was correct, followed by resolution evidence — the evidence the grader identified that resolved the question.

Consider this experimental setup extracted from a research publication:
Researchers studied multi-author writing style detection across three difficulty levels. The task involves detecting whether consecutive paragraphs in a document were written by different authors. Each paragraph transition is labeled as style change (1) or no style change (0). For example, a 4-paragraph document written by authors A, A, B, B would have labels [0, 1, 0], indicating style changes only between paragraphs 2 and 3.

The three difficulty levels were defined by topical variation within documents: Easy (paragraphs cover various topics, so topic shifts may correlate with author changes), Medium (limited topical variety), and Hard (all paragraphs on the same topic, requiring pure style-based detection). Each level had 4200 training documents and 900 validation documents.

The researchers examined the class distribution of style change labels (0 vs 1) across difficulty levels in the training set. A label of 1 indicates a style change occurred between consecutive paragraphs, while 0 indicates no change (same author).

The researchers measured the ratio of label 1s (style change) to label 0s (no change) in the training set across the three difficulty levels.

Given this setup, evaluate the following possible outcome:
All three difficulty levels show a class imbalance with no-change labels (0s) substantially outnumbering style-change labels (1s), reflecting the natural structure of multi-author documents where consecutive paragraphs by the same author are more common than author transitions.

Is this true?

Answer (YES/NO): NO